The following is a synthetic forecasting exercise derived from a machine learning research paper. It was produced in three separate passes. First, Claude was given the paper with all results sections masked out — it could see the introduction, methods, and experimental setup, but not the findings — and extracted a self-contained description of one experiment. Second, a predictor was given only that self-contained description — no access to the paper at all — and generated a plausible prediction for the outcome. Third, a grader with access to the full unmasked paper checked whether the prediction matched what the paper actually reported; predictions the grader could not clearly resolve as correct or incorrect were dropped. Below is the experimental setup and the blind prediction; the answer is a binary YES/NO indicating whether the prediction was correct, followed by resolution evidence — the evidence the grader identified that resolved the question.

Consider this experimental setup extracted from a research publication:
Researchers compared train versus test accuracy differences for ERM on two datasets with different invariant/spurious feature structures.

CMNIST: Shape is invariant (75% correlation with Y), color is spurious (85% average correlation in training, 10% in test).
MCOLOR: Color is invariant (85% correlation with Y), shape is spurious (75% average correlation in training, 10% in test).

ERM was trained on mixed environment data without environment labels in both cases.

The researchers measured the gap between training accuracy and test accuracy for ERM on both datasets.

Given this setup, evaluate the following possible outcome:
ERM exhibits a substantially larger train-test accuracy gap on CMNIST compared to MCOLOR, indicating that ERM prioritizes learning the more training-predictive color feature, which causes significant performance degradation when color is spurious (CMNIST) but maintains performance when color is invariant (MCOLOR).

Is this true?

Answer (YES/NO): YES